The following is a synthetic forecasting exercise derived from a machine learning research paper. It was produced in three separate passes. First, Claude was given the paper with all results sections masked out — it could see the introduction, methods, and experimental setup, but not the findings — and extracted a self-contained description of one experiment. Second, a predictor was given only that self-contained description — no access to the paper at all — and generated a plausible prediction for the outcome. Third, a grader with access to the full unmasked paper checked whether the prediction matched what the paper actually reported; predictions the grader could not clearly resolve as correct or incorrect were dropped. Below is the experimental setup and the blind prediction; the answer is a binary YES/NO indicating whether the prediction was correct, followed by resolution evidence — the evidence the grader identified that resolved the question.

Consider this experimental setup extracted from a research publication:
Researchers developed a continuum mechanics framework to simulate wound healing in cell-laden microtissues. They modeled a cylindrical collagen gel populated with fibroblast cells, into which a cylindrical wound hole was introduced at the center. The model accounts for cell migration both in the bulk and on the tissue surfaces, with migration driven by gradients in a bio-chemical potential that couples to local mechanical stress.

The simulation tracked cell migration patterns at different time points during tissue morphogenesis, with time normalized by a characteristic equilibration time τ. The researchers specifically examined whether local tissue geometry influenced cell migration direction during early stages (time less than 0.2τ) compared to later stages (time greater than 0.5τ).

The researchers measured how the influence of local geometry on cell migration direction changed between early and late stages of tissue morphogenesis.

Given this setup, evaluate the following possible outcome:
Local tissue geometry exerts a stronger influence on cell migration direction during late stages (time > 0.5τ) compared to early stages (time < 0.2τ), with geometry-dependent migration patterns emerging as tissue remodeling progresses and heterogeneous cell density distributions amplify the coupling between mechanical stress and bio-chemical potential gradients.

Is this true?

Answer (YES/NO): NO